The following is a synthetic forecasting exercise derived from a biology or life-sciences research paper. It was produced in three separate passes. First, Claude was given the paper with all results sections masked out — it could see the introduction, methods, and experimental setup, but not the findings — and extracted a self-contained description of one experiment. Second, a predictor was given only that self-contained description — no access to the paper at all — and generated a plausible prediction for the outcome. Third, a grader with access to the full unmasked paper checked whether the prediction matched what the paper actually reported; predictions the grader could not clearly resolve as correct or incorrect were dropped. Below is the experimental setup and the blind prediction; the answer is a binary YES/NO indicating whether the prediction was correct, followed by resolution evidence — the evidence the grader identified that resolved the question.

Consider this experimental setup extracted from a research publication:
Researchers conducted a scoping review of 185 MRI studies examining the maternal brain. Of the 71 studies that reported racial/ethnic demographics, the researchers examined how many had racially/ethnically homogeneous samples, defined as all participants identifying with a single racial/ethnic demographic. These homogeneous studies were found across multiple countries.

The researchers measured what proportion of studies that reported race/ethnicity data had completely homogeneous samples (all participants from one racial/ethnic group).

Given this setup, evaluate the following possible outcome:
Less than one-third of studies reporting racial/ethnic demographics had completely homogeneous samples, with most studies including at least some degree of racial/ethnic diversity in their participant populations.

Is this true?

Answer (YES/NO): YES